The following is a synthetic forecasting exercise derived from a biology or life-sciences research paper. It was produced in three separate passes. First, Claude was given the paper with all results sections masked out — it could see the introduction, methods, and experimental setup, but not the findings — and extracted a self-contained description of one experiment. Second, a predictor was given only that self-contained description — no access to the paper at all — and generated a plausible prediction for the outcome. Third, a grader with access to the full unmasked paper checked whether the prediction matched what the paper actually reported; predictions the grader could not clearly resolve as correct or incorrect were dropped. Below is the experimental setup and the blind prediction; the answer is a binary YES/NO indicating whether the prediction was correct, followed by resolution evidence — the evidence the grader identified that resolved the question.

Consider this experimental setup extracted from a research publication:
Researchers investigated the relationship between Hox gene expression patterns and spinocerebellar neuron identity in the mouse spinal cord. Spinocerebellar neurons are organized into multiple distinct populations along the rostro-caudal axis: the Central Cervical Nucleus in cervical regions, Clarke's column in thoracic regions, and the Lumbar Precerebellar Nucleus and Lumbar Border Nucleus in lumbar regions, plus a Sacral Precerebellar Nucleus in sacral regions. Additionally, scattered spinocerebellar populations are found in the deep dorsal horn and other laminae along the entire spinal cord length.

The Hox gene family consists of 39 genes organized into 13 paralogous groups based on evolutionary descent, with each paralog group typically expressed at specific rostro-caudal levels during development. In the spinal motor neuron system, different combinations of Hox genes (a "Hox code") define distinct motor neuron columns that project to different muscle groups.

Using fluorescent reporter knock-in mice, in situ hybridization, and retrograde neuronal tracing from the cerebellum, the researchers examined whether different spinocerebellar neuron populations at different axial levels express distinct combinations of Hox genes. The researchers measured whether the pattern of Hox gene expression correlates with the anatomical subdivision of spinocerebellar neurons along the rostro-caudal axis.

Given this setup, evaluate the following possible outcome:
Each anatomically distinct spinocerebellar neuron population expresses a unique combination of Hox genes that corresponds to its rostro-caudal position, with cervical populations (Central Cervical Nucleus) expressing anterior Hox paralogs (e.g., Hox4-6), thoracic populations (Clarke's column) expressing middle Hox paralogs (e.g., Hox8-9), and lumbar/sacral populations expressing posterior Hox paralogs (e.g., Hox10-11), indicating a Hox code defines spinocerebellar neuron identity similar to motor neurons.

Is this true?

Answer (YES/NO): NO